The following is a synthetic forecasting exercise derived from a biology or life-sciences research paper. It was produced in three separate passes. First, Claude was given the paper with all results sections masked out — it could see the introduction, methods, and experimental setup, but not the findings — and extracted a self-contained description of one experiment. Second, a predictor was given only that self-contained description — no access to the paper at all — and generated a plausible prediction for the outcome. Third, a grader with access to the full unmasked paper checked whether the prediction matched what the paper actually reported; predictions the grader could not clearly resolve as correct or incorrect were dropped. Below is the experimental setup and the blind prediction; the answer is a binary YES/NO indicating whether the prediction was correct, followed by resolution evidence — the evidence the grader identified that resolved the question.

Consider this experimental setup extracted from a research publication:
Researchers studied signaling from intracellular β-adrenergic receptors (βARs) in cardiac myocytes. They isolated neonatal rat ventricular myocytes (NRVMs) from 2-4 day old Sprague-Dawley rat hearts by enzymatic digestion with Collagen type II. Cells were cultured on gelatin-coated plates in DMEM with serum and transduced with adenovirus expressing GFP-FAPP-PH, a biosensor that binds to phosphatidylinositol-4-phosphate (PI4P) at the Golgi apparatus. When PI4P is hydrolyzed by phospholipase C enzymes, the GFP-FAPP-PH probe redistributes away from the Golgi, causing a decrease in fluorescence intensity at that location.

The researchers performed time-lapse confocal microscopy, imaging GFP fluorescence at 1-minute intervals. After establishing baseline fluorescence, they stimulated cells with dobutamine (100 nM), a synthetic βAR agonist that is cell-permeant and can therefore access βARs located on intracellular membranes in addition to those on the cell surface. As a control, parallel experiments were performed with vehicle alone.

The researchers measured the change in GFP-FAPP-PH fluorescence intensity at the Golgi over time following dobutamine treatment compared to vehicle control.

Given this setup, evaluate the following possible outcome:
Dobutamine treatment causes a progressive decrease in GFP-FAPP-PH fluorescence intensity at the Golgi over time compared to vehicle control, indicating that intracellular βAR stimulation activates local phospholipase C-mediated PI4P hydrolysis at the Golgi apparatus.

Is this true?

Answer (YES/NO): YES